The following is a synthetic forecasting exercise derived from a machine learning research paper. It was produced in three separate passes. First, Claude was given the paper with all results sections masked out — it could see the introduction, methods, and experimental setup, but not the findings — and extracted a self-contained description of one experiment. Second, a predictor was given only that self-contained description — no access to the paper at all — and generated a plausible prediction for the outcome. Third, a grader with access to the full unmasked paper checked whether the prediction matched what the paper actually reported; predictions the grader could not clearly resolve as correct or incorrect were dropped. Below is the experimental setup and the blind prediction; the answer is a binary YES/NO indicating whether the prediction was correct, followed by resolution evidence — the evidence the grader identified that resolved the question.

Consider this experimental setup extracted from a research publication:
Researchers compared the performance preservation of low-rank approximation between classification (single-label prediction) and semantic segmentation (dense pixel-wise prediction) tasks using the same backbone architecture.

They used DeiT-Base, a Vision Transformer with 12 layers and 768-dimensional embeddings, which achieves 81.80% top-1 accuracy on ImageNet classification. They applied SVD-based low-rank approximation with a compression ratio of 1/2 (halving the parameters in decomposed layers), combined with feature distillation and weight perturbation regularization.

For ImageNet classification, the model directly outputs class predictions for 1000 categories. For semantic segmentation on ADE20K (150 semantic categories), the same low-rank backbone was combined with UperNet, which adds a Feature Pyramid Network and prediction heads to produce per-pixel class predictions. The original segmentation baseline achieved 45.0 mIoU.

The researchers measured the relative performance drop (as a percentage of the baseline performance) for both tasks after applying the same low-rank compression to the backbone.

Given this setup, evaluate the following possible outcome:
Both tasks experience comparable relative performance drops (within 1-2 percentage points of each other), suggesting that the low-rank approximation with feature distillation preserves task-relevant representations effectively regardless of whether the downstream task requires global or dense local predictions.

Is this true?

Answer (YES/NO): NO